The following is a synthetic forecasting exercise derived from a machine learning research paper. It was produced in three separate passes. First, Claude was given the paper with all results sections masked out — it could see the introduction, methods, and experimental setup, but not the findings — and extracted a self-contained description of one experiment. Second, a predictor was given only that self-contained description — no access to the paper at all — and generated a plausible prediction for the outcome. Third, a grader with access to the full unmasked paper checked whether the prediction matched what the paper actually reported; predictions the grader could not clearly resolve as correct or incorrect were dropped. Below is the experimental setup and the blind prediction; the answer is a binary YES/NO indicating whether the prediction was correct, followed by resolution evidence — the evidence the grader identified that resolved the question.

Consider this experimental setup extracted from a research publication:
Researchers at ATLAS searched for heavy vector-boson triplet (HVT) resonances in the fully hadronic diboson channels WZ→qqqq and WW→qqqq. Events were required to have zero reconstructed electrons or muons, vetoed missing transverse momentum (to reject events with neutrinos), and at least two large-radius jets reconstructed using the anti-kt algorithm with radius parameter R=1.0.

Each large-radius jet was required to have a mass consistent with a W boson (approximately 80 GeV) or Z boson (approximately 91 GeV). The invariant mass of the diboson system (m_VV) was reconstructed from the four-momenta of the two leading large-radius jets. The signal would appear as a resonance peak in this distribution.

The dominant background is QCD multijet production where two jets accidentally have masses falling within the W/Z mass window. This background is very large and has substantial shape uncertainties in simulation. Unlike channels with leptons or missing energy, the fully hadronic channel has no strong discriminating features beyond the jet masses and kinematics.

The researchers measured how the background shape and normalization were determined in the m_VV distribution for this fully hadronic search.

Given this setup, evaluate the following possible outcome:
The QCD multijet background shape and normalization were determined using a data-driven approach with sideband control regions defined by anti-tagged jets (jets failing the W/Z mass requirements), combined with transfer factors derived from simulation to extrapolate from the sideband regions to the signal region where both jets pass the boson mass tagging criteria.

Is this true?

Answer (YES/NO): NO